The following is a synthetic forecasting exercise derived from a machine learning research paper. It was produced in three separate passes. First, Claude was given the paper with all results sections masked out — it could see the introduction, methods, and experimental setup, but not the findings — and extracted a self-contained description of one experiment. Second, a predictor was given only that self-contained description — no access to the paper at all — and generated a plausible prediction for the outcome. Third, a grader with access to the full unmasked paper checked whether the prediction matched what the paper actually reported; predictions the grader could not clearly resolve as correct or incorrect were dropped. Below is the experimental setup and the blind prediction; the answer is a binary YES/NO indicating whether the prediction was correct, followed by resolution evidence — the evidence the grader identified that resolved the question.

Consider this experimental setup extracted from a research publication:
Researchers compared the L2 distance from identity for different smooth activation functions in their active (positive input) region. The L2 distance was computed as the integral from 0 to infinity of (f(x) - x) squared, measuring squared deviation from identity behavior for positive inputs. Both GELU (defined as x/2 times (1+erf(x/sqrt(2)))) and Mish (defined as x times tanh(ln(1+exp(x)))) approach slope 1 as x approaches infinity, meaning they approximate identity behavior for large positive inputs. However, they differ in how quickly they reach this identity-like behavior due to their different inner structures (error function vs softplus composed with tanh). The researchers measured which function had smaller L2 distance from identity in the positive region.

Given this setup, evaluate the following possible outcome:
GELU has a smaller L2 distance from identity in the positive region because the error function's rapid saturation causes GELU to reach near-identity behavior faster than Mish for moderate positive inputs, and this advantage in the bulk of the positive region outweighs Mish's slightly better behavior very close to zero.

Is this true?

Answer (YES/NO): NO